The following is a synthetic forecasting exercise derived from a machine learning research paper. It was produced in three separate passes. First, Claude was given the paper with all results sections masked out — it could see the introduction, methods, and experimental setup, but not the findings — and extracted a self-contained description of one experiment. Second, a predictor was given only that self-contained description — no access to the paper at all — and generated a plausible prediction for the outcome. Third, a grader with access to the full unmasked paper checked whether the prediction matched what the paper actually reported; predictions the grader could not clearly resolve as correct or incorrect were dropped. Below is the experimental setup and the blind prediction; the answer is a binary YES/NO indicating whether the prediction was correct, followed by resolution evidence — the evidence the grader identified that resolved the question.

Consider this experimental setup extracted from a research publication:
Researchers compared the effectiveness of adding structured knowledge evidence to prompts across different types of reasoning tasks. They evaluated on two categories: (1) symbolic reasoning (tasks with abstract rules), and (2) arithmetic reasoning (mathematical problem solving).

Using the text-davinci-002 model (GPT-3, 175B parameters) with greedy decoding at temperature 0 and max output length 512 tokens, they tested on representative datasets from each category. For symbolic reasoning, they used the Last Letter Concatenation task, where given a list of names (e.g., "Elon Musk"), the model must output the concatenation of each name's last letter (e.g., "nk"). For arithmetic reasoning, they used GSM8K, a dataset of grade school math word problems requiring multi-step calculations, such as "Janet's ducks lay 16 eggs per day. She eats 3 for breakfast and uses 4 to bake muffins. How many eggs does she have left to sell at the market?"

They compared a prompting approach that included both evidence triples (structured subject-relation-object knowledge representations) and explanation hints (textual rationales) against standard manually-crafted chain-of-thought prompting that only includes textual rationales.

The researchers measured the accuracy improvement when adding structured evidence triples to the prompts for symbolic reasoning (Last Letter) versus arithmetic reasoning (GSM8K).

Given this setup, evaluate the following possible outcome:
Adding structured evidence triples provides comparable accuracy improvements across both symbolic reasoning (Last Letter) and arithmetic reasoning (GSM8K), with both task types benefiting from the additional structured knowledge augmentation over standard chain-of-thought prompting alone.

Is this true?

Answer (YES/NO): NO